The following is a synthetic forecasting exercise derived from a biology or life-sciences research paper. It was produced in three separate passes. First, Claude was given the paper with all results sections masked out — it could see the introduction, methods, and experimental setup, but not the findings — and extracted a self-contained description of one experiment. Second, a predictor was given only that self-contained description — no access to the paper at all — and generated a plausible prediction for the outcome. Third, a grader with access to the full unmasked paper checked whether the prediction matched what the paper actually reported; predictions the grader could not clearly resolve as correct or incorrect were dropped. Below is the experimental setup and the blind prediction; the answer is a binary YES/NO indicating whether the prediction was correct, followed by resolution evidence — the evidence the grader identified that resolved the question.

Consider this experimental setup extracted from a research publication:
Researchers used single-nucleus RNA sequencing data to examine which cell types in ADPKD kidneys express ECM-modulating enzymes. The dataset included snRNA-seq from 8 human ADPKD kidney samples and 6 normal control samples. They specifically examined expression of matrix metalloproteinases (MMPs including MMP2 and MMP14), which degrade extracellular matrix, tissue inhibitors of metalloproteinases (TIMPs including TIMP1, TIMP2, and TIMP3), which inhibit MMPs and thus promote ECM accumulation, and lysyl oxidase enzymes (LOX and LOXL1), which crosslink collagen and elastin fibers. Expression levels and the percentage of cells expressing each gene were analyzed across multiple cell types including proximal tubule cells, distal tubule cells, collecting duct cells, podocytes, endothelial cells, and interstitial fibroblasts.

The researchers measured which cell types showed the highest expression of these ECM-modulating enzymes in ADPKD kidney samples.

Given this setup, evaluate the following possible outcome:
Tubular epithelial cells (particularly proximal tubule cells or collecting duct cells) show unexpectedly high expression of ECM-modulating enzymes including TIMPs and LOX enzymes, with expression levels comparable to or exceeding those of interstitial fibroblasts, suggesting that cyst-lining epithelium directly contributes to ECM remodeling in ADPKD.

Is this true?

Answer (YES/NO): NO